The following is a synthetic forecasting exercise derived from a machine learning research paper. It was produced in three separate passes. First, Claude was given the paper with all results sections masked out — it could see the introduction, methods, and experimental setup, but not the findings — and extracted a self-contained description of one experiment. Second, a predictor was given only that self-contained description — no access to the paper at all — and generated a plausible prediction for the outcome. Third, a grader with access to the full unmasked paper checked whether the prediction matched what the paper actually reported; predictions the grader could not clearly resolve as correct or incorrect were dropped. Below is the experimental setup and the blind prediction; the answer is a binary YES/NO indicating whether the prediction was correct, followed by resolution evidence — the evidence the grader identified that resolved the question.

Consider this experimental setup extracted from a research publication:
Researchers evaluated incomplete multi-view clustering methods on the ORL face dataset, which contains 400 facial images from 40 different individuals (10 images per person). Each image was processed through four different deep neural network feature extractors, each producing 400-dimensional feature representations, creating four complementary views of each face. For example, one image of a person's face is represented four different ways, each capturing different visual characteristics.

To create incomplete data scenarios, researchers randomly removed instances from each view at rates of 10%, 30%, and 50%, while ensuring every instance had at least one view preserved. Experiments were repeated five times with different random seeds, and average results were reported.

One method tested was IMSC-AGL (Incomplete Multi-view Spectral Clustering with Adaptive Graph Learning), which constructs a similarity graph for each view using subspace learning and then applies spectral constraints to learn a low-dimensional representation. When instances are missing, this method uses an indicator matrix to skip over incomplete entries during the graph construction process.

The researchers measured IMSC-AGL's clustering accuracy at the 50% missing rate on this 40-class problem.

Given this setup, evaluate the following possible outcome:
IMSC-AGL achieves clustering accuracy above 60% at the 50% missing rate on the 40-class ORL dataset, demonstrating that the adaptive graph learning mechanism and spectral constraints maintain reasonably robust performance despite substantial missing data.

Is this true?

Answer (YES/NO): NO